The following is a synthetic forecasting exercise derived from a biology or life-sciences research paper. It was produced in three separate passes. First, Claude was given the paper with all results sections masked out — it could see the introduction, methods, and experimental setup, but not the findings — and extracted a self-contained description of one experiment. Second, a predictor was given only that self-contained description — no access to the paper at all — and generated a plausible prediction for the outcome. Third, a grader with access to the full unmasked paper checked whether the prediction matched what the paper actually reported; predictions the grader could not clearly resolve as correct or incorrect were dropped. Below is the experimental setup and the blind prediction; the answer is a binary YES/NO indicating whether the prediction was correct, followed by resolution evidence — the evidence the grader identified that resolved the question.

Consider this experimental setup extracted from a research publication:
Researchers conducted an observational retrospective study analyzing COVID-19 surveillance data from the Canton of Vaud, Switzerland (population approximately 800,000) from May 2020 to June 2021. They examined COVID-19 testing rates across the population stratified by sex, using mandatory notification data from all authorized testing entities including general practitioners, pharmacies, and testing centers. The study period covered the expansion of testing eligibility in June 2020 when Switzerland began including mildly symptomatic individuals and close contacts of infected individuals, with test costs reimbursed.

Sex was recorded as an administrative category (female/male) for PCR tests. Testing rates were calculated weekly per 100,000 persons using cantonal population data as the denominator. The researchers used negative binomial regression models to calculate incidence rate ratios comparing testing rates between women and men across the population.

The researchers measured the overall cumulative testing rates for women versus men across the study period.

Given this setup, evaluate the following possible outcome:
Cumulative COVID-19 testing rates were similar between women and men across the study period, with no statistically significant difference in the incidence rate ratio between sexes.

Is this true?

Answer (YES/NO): NO